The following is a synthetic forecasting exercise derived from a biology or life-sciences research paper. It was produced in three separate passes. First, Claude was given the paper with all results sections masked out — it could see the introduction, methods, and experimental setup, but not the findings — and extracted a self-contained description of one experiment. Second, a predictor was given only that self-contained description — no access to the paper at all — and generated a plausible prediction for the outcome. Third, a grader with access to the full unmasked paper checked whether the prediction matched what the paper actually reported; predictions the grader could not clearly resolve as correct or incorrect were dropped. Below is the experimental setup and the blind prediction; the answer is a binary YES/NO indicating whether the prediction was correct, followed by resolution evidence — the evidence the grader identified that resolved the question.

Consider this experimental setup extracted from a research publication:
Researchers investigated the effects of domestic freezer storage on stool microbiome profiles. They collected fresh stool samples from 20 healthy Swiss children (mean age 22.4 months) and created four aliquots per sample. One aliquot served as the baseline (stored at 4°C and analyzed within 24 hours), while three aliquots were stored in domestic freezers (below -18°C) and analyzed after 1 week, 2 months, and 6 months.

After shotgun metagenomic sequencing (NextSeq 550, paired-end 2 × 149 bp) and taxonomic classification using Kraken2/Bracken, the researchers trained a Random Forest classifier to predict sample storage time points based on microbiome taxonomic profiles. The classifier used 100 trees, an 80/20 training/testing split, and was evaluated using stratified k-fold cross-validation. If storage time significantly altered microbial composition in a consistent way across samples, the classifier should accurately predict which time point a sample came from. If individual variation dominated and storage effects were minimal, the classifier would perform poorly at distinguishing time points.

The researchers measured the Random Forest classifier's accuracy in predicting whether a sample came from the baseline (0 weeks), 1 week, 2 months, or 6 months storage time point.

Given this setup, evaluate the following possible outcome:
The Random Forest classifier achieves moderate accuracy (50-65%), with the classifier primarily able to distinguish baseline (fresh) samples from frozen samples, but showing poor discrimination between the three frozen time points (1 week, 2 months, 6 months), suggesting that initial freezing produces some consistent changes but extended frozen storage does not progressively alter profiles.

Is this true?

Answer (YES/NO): NO